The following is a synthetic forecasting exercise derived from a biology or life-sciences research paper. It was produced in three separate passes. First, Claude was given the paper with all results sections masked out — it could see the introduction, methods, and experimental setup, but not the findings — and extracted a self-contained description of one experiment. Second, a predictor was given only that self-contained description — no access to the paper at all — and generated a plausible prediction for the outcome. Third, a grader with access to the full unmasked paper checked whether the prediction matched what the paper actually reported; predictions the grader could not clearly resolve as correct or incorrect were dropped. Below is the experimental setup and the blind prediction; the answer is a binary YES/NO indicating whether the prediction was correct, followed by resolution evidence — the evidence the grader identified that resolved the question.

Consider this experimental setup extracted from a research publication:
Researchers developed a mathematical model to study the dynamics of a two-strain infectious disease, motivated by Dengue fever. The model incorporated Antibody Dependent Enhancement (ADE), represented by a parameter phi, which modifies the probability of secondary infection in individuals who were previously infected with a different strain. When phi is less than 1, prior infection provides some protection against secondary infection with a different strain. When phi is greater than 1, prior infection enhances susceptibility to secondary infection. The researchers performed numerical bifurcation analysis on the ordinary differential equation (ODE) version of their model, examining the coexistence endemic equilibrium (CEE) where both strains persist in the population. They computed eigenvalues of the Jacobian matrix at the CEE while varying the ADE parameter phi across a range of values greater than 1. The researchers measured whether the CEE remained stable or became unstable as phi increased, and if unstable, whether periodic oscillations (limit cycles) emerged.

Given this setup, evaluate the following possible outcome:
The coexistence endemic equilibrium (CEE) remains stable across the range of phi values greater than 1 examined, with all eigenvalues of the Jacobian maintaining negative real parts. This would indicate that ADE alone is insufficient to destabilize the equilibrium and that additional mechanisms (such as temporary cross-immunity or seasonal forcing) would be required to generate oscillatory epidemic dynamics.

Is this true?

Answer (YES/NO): NO